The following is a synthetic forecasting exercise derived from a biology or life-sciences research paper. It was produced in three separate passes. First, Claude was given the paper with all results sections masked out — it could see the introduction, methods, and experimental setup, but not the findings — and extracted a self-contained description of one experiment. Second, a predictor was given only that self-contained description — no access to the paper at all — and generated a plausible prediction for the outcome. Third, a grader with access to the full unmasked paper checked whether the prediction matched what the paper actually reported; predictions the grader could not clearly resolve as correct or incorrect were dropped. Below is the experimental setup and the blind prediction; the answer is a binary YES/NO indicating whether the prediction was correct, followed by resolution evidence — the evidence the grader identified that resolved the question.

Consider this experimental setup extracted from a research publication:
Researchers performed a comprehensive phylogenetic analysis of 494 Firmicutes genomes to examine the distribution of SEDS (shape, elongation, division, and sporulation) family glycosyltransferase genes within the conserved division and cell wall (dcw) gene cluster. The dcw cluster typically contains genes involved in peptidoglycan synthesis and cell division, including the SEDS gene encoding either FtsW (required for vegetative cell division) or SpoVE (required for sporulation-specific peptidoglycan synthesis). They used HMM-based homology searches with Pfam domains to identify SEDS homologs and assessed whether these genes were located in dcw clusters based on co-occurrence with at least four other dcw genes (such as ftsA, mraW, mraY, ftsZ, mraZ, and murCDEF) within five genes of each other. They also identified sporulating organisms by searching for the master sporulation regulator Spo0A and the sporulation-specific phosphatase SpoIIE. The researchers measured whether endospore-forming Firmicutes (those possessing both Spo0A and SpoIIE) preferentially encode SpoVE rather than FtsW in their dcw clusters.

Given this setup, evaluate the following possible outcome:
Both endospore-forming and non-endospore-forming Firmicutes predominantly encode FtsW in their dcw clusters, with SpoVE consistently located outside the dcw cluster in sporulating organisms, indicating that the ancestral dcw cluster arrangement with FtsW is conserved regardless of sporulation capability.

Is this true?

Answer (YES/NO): NO